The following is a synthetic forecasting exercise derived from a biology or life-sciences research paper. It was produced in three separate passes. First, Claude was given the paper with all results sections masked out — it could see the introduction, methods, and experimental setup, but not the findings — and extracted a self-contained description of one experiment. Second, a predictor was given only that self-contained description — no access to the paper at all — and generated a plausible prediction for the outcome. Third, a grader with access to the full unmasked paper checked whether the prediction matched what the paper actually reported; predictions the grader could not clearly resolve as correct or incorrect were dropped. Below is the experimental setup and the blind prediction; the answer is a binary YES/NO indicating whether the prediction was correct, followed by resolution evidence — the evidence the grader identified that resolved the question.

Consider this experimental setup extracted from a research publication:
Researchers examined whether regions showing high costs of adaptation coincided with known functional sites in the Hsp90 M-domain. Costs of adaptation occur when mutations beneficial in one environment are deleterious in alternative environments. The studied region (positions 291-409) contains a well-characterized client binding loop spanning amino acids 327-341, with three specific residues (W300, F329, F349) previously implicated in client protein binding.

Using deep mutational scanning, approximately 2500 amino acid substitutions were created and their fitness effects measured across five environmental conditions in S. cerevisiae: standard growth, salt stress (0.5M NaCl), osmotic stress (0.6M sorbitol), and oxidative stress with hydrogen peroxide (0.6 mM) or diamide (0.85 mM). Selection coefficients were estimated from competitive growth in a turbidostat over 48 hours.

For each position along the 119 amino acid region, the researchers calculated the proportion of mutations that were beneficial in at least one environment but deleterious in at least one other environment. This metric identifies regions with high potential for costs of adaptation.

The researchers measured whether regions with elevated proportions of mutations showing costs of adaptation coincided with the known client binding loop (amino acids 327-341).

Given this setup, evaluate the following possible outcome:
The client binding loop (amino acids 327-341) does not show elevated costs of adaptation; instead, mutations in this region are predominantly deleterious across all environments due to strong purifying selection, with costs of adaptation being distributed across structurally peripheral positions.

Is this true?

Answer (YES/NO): NO